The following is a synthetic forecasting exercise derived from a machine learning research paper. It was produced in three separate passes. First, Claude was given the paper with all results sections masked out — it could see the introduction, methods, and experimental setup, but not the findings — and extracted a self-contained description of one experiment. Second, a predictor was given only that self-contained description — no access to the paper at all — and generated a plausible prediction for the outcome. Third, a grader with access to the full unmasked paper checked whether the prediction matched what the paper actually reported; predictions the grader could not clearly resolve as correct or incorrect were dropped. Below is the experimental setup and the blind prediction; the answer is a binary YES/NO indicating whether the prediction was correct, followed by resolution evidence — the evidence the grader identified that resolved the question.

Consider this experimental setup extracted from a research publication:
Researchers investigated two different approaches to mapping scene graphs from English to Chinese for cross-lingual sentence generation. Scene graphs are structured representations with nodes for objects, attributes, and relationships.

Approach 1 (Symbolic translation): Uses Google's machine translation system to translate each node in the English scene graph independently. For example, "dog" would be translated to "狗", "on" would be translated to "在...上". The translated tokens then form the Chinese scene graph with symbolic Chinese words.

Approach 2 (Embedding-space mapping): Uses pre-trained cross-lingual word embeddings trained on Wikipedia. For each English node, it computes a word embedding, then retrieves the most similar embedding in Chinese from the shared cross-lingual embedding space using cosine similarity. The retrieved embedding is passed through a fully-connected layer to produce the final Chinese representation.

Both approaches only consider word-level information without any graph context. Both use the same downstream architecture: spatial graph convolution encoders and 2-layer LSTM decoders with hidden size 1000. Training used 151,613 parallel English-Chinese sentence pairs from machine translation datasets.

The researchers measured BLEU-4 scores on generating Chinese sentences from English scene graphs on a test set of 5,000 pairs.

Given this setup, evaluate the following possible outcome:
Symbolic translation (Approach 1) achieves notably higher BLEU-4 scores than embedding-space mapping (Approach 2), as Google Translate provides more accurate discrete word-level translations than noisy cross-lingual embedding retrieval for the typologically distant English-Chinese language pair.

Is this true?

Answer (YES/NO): NO